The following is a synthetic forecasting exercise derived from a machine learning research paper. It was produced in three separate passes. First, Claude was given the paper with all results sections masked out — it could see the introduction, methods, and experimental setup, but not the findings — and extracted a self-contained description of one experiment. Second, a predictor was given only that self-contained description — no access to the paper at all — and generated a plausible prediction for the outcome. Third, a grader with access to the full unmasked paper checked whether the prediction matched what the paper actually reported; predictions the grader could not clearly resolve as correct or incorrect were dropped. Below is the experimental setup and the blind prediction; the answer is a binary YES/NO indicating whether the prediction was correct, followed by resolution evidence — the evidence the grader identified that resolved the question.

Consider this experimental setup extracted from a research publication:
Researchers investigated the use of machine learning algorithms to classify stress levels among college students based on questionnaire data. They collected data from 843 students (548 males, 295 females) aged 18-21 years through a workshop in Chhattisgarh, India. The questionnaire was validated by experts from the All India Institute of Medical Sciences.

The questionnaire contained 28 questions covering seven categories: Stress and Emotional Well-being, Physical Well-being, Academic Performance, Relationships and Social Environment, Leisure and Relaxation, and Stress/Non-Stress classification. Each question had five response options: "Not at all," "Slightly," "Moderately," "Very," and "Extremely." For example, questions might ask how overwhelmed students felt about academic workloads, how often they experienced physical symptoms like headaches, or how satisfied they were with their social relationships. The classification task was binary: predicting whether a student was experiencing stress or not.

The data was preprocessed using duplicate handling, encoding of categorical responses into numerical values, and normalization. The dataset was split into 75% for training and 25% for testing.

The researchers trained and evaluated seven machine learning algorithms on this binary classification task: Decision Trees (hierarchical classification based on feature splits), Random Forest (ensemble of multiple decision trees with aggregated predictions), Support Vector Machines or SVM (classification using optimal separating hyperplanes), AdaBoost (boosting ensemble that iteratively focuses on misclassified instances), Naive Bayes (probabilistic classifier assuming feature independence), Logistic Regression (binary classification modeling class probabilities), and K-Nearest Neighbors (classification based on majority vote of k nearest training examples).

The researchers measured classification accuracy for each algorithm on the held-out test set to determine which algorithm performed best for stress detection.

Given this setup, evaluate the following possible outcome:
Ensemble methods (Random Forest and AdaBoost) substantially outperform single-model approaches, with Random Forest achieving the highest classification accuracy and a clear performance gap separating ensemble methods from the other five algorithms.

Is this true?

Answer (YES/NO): NO